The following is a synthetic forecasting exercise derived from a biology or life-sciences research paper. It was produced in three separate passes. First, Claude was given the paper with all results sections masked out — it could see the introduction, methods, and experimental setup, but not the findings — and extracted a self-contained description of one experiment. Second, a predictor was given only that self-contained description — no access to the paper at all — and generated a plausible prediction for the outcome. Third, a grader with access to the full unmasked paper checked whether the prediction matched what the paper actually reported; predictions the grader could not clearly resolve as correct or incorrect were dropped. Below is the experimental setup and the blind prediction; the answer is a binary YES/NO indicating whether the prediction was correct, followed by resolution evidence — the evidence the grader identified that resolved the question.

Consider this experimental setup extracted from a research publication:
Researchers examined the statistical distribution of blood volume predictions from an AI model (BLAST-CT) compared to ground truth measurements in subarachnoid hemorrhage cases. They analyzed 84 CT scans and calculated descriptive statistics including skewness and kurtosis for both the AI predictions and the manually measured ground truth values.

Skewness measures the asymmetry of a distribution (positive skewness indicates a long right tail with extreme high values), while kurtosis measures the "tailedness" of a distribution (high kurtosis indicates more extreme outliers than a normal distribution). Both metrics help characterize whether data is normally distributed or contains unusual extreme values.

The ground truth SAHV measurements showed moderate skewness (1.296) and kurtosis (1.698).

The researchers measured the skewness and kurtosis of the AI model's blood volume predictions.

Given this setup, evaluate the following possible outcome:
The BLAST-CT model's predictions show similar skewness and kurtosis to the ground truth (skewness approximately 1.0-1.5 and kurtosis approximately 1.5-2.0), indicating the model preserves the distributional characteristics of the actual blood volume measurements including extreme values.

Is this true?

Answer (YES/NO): NO